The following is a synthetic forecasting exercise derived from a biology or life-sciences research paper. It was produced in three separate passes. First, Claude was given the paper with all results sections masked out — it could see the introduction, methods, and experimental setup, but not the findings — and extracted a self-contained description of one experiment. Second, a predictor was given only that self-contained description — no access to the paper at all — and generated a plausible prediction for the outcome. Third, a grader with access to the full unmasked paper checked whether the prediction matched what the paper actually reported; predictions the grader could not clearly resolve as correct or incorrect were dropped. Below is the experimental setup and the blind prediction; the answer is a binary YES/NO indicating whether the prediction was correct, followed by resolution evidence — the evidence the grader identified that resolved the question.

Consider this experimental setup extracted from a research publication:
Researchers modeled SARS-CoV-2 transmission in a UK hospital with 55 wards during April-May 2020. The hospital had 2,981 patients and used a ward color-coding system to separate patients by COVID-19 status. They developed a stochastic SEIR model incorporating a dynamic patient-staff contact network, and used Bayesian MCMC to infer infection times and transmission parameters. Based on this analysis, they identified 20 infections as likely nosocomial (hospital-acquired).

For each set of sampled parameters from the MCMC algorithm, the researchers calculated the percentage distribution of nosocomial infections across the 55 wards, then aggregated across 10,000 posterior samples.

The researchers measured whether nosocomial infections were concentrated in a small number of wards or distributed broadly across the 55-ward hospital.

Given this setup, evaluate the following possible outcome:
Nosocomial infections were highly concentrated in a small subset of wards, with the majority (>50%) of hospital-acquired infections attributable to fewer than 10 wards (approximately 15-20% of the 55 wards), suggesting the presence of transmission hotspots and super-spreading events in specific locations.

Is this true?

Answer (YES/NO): YES